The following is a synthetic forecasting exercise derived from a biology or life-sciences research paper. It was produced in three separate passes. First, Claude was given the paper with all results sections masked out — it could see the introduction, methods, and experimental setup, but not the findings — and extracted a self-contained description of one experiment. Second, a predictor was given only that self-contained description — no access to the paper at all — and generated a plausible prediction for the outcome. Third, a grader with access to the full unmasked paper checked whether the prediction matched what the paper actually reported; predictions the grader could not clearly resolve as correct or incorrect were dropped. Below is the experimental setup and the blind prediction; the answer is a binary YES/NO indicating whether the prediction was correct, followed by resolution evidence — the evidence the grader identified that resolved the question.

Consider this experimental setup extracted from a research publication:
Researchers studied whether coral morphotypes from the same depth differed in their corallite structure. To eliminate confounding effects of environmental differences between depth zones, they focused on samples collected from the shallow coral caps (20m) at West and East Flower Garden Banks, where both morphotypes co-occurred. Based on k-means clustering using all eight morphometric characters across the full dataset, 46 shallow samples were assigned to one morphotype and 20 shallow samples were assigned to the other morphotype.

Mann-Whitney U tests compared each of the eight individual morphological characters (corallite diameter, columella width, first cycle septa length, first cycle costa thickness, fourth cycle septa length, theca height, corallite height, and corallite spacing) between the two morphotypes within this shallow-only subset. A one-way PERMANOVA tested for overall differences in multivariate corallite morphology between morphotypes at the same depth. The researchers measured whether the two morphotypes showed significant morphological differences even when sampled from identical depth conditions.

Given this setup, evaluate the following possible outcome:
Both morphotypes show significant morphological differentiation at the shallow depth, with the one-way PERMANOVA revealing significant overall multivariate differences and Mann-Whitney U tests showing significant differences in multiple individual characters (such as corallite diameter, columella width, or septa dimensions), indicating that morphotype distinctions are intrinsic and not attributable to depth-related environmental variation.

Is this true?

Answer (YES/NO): YES